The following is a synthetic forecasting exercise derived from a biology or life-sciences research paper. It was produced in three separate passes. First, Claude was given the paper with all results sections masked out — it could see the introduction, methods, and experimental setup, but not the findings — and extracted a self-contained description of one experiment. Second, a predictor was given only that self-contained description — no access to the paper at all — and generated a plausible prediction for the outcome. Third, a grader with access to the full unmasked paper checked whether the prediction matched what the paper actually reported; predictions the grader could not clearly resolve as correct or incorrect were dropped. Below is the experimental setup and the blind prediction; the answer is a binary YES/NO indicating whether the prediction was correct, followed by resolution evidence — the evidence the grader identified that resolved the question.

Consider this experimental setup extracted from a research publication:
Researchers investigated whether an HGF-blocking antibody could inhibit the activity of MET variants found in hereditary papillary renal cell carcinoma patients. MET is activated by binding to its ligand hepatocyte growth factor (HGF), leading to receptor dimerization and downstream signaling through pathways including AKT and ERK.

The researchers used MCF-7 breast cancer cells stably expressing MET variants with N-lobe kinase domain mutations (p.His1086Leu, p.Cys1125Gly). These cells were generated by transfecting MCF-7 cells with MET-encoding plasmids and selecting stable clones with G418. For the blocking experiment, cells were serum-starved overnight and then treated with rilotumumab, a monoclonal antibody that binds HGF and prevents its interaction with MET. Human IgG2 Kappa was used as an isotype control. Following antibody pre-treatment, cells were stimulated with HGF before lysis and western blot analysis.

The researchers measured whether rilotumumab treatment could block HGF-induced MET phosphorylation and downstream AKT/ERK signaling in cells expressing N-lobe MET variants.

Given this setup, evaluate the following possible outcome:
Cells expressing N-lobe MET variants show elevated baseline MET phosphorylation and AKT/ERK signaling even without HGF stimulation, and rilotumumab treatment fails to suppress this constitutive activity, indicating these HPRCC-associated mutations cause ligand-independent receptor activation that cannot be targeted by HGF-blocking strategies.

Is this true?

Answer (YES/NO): NO